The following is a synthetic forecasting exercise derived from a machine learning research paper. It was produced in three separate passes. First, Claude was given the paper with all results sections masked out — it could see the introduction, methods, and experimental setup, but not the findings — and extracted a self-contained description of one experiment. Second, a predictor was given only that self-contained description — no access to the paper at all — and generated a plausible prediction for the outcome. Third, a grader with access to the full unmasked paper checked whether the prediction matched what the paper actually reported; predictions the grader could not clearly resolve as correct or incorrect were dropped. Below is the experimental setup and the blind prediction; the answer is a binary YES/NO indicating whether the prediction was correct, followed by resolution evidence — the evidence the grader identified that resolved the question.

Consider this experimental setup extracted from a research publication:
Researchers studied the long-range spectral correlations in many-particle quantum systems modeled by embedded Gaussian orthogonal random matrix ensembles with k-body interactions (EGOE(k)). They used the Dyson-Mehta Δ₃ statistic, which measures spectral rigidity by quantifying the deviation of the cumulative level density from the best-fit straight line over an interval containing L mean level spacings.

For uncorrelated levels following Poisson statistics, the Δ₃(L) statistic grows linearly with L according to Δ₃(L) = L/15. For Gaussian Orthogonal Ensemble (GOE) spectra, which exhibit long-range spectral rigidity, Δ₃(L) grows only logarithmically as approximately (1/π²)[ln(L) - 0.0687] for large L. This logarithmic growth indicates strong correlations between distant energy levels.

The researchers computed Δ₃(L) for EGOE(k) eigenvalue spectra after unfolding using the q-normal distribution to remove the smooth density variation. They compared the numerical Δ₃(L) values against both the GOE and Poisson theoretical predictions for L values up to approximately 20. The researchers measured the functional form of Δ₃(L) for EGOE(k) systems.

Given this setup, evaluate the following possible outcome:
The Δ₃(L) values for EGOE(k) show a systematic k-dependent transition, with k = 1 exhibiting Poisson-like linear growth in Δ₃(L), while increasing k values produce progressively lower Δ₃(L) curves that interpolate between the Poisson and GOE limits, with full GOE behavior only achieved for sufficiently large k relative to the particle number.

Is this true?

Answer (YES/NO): NO